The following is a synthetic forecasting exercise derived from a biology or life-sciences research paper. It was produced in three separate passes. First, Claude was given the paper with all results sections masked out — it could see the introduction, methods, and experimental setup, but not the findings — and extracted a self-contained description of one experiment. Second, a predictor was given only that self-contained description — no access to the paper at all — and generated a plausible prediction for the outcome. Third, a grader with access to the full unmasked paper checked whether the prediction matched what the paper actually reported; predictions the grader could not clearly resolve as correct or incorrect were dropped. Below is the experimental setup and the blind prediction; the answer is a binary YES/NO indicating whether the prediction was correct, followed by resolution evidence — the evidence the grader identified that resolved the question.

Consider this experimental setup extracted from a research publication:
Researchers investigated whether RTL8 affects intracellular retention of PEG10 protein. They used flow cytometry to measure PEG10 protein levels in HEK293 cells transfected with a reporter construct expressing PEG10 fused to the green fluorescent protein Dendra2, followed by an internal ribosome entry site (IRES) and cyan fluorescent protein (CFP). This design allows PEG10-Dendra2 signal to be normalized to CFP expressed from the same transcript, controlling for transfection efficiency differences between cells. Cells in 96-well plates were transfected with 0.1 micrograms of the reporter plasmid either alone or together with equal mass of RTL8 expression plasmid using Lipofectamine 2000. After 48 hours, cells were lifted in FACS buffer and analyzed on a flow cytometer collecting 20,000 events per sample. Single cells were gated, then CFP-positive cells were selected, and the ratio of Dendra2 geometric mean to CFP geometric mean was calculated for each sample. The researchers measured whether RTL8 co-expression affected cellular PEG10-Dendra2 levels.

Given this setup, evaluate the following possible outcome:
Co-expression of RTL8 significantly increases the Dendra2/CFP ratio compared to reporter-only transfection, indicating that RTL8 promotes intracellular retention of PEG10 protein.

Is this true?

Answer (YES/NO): YES